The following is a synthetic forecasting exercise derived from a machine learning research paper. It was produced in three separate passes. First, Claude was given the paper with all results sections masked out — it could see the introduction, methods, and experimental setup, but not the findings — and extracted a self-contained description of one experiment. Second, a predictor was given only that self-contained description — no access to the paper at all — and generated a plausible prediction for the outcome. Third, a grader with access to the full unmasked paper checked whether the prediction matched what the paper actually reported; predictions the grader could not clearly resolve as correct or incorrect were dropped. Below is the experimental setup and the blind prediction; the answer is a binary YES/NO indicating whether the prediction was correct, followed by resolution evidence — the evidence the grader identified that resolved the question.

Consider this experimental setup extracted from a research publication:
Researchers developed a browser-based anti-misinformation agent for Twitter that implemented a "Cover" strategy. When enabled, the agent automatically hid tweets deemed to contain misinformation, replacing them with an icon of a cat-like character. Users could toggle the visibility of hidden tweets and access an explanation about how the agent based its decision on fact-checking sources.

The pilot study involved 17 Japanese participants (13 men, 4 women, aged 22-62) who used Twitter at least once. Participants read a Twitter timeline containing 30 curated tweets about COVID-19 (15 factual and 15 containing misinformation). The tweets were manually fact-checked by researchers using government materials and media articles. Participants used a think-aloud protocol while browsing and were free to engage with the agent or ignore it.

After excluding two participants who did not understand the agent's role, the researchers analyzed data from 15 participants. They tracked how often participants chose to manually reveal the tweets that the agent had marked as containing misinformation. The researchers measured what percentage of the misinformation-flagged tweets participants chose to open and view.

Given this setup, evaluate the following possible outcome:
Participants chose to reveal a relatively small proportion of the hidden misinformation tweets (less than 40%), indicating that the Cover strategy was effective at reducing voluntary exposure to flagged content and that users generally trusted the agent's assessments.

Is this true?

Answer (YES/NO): NO